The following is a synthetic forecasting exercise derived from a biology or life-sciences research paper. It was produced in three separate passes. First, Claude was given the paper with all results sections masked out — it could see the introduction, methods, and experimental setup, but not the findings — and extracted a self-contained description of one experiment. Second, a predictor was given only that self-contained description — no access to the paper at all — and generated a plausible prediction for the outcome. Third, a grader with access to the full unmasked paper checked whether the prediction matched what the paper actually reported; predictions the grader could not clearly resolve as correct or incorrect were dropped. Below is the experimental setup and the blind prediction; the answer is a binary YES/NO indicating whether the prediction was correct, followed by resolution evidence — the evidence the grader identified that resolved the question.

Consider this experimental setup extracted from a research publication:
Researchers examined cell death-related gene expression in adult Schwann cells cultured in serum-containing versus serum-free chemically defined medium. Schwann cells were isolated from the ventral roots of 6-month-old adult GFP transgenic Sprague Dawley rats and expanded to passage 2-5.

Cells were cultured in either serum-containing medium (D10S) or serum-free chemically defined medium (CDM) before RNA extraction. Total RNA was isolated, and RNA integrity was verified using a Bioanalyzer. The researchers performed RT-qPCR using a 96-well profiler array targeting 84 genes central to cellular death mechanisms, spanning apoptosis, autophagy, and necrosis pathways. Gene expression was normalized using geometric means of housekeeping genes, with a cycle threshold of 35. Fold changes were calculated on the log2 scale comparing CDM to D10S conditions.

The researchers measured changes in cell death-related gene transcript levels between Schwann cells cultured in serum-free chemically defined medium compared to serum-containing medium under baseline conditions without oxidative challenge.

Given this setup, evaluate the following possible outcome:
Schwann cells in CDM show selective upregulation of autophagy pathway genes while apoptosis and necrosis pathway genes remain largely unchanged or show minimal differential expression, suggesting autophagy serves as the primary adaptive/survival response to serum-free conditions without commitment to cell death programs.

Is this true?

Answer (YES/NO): NO